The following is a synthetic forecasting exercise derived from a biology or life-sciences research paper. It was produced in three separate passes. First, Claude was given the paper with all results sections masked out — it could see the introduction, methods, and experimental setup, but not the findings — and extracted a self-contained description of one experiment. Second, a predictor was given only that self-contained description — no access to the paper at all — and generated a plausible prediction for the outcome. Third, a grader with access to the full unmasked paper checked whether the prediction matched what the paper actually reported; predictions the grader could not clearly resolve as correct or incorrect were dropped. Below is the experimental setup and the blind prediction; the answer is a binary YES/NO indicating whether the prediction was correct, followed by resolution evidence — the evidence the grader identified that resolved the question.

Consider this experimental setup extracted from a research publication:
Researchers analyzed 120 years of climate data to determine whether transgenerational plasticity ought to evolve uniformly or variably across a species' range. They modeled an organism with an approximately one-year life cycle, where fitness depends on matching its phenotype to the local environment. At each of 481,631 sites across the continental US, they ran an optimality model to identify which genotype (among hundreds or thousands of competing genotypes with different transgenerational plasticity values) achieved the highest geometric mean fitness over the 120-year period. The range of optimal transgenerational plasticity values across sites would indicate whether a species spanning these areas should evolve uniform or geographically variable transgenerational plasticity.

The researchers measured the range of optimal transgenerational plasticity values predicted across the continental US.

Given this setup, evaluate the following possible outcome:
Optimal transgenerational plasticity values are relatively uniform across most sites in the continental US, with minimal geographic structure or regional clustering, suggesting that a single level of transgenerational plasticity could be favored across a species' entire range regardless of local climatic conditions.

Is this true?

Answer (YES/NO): NO